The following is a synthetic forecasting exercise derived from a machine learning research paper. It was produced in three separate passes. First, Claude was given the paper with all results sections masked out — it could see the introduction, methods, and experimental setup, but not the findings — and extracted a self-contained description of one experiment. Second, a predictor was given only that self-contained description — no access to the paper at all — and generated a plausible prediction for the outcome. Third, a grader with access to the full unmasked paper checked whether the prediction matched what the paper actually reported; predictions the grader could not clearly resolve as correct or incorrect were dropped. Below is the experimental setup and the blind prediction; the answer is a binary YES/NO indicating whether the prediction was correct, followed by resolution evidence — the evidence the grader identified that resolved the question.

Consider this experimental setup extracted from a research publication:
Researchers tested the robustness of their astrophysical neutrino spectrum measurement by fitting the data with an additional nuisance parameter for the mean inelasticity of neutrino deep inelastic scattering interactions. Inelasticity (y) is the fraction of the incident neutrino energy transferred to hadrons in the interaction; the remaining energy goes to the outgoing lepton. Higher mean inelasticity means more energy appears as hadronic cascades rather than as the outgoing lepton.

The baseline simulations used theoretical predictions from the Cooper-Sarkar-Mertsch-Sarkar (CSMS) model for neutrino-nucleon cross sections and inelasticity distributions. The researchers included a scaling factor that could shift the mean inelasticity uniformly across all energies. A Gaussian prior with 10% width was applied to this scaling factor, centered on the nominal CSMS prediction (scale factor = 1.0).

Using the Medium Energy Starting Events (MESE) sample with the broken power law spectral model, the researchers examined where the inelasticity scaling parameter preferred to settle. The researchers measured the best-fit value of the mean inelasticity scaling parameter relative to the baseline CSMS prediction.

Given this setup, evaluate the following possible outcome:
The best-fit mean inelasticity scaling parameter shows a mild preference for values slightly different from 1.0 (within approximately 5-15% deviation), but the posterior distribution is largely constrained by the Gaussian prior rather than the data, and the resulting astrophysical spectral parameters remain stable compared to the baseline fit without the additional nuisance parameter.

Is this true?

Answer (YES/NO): NO